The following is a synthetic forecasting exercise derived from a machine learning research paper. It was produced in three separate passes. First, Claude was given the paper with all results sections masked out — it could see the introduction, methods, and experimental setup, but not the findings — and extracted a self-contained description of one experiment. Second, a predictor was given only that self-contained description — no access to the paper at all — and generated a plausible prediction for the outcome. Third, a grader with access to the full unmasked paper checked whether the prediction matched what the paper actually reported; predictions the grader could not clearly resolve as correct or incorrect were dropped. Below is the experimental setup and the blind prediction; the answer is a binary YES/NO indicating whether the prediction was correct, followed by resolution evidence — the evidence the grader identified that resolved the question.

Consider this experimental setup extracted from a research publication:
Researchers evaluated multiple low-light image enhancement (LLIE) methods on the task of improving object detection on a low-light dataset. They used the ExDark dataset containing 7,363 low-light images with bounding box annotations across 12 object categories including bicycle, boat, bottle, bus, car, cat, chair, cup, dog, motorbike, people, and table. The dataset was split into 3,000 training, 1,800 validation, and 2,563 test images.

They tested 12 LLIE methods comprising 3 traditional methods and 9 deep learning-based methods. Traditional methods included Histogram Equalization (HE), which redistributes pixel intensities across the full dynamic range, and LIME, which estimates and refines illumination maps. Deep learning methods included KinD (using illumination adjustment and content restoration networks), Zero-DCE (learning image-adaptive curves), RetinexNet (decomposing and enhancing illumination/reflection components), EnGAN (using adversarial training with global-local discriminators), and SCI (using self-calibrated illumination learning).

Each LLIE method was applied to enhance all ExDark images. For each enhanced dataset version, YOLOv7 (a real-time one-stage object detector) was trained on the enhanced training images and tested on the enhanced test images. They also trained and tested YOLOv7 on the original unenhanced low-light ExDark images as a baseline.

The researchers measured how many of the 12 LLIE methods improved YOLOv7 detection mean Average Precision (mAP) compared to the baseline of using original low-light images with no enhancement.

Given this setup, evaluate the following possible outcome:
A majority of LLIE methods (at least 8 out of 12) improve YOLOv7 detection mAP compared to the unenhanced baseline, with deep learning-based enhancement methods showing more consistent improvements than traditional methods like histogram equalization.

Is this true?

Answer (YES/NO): NO